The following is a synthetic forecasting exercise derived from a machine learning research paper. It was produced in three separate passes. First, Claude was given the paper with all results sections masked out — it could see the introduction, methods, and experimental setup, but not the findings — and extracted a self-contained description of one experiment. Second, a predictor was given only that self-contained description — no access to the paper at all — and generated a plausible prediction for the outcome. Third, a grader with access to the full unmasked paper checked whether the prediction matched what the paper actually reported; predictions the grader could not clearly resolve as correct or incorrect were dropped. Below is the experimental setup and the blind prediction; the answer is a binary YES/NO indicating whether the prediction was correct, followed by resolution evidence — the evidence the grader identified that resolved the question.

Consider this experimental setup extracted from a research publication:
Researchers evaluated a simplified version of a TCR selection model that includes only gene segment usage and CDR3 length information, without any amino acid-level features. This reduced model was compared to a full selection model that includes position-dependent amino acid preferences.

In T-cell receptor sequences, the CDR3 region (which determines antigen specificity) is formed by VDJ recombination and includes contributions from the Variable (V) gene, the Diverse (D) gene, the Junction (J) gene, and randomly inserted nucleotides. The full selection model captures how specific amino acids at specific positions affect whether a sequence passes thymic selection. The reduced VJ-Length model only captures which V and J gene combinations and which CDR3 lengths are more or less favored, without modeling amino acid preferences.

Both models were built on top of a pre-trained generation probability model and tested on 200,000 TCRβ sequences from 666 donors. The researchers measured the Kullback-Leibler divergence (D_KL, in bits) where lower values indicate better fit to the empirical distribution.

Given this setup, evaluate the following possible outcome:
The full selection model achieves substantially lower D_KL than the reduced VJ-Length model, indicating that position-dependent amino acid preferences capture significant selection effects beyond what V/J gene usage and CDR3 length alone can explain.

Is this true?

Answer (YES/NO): YES